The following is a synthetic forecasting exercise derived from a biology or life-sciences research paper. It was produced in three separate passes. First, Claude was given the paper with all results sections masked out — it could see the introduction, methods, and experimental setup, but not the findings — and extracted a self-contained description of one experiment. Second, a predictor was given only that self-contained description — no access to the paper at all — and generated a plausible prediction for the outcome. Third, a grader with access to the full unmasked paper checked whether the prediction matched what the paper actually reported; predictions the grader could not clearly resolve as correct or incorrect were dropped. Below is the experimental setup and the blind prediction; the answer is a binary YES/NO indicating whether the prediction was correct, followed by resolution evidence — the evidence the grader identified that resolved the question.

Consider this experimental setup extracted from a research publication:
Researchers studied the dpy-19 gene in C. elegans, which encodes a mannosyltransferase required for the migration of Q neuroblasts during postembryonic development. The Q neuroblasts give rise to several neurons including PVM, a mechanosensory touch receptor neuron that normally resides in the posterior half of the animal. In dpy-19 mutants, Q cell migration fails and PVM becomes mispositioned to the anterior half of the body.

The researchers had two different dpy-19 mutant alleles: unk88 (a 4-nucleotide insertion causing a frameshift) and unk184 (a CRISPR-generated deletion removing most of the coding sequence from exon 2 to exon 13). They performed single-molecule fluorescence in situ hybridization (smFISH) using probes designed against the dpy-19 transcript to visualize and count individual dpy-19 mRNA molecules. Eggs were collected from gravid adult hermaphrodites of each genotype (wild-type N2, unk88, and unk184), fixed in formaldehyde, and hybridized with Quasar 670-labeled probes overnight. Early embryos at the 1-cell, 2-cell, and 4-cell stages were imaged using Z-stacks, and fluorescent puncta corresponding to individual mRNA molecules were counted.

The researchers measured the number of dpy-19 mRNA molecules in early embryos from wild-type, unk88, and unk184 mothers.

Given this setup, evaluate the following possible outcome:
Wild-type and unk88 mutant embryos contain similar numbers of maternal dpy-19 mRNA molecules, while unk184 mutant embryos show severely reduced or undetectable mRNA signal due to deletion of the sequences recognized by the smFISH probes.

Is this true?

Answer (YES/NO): NO